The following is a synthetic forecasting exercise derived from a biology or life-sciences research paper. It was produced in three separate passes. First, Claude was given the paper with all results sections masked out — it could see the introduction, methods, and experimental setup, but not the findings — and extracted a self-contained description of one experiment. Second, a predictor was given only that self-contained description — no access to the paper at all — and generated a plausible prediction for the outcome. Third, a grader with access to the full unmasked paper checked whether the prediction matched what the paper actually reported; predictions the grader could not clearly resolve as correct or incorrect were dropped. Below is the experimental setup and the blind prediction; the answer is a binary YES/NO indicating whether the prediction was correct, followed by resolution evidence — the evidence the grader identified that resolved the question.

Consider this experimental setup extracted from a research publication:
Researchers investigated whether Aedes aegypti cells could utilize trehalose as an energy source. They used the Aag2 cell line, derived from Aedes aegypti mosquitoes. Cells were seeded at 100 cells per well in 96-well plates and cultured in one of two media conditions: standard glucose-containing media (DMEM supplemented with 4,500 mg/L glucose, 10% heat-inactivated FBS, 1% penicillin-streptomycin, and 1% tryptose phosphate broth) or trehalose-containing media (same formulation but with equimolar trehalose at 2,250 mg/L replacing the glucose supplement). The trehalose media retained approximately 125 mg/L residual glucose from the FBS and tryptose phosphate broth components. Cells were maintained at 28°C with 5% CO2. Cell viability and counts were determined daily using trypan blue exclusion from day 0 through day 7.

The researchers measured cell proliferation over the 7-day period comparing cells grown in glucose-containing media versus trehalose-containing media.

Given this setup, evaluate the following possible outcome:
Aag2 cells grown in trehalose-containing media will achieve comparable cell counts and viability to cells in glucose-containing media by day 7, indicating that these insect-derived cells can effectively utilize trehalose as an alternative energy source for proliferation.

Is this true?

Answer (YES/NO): YES